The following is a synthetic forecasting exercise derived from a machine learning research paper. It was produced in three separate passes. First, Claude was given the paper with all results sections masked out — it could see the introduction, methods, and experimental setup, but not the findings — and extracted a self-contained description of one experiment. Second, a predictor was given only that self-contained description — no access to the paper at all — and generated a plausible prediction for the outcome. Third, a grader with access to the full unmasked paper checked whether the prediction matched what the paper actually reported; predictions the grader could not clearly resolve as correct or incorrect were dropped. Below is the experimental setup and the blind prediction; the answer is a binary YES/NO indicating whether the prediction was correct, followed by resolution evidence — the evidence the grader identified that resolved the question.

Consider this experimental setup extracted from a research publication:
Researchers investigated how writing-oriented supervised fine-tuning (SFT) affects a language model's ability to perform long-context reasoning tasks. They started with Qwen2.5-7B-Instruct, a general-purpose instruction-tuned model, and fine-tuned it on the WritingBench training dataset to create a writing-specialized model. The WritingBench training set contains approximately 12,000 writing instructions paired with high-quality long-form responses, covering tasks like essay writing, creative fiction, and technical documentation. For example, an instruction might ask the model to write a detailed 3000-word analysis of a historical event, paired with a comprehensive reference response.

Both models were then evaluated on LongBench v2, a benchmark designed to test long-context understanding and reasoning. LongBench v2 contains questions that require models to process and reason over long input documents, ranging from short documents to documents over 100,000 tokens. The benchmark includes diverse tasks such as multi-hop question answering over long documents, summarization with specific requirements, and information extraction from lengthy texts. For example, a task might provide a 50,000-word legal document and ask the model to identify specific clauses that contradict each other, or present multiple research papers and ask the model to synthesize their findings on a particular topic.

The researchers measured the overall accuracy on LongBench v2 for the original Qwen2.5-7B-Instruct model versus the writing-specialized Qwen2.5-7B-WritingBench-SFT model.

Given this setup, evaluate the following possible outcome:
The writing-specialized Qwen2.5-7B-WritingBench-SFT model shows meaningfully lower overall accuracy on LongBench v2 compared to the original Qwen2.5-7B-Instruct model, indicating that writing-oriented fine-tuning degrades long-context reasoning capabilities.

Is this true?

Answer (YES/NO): NO